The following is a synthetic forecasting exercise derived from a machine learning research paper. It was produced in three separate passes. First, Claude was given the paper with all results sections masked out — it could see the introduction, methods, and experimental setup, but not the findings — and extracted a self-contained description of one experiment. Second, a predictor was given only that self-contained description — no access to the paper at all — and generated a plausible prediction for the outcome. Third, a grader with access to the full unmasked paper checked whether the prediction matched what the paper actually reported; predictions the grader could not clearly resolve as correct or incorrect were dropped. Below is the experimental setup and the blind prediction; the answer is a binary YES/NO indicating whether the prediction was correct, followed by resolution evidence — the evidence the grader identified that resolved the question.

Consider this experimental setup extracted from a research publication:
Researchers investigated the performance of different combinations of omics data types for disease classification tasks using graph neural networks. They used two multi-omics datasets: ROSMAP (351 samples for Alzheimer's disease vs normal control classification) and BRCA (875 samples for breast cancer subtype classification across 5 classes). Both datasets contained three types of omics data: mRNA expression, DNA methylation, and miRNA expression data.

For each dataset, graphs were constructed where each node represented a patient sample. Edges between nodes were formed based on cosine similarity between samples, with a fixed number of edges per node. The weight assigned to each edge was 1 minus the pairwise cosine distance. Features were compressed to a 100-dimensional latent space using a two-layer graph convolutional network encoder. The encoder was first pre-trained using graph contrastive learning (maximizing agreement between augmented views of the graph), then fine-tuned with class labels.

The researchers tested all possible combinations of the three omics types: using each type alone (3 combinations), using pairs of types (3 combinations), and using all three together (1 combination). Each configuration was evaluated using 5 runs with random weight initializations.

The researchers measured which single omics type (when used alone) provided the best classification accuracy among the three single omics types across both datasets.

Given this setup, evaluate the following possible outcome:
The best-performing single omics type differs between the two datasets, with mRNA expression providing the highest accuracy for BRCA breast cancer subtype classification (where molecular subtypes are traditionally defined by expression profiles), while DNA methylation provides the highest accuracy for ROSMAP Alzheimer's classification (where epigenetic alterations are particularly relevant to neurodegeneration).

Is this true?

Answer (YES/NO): NO